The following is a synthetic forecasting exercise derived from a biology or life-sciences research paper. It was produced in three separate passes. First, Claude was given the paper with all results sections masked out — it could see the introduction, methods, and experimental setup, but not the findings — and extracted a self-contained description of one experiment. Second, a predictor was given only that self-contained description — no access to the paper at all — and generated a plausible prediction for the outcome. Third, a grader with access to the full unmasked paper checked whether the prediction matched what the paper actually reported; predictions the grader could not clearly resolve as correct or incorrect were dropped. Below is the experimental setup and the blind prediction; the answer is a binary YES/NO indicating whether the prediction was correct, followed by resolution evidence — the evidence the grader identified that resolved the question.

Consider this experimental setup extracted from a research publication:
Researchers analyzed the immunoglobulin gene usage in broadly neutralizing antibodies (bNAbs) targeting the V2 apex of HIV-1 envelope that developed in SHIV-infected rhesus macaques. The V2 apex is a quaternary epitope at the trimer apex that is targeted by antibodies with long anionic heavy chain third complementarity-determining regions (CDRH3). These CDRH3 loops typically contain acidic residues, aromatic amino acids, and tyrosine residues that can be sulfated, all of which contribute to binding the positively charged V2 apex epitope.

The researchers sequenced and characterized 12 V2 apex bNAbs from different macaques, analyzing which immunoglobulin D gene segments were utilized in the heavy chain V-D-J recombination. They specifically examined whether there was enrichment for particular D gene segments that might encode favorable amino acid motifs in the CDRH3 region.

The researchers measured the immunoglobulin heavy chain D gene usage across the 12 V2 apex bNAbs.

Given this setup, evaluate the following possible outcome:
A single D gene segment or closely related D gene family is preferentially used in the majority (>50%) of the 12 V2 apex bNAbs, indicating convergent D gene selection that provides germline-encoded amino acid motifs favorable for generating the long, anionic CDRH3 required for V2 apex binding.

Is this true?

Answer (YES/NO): YES